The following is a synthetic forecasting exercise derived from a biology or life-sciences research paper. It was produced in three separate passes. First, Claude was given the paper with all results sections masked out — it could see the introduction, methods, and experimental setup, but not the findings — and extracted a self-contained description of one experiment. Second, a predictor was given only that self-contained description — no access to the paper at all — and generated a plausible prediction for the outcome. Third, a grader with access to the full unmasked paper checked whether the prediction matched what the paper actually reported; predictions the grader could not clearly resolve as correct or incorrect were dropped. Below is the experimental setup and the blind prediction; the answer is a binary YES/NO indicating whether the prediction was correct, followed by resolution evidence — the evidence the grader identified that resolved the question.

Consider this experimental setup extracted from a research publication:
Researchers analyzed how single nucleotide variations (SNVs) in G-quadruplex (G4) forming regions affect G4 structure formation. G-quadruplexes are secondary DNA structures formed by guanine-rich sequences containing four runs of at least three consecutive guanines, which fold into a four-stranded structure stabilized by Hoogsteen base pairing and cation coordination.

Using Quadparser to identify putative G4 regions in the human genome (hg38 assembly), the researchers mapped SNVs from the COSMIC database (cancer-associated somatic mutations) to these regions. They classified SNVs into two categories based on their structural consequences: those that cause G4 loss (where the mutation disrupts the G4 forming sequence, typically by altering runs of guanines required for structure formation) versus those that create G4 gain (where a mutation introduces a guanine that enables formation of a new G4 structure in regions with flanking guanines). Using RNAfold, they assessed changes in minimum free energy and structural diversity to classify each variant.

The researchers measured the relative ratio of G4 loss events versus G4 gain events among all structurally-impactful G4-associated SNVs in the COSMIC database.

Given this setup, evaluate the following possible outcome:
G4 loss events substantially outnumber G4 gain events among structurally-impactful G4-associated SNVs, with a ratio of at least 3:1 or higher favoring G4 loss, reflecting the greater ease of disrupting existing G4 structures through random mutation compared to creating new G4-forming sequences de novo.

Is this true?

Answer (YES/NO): NO